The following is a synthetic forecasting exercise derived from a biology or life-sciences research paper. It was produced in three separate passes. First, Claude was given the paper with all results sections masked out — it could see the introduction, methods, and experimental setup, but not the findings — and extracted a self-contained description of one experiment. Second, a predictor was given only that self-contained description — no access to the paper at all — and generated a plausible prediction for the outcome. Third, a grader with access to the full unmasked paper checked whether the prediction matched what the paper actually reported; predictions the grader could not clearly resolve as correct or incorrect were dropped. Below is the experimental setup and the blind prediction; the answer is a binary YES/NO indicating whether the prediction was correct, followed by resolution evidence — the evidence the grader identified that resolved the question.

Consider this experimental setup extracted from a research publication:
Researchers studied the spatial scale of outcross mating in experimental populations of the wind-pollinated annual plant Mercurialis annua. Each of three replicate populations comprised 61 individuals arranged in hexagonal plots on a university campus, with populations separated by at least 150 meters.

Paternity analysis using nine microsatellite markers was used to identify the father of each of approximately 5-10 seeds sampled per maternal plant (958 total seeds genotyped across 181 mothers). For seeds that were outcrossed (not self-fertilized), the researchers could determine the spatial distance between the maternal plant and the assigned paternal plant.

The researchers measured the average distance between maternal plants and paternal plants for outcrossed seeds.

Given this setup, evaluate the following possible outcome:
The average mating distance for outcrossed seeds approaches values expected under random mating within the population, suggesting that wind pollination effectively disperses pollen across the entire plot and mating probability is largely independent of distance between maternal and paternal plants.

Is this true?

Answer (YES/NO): NO